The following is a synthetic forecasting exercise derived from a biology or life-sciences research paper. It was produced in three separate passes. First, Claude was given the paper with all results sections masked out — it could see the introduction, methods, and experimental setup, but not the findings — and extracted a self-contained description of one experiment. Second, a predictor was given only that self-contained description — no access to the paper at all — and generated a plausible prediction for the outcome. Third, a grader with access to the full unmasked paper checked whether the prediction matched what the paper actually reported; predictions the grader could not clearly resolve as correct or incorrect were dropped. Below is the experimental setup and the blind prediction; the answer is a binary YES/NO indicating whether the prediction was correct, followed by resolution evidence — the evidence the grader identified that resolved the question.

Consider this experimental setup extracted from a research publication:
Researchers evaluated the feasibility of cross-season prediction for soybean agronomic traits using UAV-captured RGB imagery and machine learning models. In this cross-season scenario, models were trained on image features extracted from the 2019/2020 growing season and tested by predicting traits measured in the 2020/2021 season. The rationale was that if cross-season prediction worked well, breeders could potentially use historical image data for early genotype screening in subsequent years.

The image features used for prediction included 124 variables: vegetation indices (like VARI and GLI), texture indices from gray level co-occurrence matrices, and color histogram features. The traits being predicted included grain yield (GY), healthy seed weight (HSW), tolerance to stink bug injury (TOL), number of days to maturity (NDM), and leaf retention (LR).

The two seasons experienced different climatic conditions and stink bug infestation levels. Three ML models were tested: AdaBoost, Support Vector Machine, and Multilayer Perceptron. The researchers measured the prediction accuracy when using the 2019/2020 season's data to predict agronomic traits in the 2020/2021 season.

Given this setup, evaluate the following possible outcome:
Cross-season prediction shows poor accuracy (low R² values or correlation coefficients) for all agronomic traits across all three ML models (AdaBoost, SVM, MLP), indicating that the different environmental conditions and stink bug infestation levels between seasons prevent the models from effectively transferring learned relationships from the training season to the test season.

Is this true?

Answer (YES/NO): YES